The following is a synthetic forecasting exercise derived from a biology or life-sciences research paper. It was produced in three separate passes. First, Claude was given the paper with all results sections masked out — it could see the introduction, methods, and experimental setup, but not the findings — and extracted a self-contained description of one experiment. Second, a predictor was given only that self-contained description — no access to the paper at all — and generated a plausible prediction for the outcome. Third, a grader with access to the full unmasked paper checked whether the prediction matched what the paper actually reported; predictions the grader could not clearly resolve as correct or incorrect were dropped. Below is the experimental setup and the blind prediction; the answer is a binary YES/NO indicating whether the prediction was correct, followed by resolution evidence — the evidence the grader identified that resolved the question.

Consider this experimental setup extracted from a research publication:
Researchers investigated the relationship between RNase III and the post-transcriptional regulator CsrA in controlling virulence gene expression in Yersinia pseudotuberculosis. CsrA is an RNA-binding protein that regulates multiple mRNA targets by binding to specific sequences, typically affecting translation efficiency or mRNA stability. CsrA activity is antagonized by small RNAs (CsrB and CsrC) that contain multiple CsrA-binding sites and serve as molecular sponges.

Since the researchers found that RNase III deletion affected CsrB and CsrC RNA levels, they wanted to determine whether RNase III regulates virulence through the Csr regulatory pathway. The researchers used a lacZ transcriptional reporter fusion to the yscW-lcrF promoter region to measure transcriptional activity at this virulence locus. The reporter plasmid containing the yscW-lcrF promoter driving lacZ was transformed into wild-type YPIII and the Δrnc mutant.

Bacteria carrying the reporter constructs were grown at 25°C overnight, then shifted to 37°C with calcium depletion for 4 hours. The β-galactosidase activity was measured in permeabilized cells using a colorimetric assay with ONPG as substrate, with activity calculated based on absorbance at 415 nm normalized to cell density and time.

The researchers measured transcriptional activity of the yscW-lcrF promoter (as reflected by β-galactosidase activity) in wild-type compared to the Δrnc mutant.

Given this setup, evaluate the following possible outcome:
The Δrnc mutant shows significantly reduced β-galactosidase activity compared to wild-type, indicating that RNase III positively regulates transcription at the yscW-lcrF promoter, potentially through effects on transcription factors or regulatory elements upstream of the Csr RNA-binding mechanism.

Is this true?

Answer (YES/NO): NO